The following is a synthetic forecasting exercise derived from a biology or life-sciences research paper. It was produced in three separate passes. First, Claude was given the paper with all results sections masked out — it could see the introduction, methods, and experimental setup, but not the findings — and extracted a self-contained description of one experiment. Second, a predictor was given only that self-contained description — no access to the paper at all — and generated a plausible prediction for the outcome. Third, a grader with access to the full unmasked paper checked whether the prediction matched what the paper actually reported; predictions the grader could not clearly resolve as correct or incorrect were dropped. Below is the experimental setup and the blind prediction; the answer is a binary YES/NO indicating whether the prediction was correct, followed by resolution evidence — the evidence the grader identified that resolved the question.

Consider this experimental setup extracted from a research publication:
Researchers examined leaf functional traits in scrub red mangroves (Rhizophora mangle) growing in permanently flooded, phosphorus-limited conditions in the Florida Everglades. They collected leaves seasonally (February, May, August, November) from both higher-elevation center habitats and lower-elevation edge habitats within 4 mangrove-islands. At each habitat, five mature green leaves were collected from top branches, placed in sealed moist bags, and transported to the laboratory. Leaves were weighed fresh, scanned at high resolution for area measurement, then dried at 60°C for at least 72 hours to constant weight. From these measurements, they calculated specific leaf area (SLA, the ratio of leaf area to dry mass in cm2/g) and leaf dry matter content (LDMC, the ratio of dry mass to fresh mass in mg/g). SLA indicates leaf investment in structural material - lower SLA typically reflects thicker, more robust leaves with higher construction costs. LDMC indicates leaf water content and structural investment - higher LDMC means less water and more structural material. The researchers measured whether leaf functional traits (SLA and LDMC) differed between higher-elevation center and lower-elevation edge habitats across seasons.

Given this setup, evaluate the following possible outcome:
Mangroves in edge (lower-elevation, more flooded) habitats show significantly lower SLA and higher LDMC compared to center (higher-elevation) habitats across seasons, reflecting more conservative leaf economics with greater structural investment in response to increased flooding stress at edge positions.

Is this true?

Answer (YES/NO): NO